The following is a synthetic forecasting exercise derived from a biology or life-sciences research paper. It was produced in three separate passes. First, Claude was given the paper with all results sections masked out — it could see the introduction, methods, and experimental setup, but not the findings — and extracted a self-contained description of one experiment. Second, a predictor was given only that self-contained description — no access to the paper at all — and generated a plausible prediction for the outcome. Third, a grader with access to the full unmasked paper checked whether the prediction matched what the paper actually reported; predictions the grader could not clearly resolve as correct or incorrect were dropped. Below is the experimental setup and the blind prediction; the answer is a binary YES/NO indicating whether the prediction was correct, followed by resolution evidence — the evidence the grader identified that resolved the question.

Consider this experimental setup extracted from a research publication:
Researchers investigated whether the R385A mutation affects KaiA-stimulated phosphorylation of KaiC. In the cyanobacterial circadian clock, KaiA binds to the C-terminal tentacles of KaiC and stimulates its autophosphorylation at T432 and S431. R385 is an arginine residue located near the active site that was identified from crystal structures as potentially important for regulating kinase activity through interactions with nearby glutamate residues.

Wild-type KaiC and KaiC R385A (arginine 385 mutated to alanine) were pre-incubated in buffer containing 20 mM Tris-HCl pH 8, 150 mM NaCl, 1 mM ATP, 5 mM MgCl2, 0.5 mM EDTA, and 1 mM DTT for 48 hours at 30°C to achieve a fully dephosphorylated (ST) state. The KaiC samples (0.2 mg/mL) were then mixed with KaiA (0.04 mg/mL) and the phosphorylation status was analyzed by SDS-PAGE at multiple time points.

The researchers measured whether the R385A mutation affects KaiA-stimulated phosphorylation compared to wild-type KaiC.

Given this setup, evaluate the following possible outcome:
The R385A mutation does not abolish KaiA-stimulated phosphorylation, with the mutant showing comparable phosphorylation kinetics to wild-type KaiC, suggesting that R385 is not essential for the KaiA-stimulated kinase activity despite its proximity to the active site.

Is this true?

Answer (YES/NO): NO